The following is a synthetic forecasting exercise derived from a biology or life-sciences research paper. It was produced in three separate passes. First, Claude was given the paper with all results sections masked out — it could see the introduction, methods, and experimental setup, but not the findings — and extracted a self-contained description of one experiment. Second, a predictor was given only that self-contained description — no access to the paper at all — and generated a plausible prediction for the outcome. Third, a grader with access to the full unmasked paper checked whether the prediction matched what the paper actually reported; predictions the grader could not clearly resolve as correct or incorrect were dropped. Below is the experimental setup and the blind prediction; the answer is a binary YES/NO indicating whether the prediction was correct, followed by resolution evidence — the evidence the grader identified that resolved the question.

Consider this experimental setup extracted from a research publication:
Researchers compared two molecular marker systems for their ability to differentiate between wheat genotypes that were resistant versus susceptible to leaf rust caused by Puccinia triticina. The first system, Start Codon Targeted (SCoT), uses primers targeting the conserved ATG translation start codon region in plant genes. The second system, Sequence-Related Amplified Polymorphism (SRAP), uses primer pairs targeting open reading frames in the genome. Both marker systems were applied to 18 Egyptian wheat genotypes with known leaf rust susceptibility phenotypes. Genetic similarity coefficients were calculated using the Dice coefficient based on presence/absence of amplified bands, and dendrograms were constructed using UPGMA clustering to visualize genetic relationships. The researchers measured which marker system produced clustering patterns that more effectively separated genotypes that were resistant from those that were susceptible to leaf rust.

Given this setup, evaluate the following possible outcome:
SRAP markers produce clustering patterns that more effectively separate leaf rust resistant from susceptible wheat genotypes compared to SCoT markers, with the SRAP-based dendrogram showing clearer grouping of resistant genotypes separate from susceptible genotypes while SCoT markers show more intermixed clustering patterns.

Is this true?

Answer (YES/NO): YES